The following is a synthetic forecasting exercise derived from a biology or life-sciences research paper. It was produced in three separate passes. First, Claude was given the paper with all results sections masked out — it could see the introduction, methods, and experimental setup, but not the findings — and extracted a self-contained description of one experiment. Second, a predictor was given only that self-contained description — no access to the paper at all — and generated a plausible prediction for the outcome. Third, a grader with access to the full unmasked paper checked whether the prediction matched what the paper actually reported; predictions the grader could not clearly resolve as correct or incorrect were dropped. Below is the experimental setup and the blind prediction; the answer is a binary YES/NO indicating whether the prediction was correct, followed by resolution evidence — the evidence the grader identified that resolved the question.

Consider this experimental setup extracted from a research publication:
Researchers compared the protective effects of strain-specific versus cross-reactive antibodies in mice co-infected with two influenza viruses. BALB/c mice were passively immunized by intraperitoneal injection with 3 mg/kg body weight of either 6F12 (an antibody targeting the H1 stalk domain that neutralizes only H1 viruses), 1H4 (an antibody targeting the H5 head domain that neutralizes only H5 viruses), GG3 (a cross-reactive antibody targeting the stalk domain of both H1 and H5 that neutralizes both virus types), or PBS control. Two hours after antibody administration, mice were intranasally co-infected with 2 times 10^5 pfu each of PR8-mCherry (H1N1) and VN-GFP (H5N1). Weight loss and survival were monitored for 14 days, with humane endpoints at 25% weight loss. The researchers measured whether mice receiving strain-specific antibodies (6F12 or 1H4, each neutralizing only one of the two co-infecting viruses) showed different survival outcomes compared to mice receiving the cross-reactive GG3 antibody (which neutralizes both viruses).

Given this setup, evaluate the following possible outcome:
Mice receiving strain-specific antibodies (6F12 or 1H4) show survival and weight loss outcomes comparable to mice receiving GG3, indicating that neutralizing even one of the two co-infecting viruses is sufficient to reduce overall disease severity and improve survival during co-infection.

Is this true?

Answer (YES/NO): NO